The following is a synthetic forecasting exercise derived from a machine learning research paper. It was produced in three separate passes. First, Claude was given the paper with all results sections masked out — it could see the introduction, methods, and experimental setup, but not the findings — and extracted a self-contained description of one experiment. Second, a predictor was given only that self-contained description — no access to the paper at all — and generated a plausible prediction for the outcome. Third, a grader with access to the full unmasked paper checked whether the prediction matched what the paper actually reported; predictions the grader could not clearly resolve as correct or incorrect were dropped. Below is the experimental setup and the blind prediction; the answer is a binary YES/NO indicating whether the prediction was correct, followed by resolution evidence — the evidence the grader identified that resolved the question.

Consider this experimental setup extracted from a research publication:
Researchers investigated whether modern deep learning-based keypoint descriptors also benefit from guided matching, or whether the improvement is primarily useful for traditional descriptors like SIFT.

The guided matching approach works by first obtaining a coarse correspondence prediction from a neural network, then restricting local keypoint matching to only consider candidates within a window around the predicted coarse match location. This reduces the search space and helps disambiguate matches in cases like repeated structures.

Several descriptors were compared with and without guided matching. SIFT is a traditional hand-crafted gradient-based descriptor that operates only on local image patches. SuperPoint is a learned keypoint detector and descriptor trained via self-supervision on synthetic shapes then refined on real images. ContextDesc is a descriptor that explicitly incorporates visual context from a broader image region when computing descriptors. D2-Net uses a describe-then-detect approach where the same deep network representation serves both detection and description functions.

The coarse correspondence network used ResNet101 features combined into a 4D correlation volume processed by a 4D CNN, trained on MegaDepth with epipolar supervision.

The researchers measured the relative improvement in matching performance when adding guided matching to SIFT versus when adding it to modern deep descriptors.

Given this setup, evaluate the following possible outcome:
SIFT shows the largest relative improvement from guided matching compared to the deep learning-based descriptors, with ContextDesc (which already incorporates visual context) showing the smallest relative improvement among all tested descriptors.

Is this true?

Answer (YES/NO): NO